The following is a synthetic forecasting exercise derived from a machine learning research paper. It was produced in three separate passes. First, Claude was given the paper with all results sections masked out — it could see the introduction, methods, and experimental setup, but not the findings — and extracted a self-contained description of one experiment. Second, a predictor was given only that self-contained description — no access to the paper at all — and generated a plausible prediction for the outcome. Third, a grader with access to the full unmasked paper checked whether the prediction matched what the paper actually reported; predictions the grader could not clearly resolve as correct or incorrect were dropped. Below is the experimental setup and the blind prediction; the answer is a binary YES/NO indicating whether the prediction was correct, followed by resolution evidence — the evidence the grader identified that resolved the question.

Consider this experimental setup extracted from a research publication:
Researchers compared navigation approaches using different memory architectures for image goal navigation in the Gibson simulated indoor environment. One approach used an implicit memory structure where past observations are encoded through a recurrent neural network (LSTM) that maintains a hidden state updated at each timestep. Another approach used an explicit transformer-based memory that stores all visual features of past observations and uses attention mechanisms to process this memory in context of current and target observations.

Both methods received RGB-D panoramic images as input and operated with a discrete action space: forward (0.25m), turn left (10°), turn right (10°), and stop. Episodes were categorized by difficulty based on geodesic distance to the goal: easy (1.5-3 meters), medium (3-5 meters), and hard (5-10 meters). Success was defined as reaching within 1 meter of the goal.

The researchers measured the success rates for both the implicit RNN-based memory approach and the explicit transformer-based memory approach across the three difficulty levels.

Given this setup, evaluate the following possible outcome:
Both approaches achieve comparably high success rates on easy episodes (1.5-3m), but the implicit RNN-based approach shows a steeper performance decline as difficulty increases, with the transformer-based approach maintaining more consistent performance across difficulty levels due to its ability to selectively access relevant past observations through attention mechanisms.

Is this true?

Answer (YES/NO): NO